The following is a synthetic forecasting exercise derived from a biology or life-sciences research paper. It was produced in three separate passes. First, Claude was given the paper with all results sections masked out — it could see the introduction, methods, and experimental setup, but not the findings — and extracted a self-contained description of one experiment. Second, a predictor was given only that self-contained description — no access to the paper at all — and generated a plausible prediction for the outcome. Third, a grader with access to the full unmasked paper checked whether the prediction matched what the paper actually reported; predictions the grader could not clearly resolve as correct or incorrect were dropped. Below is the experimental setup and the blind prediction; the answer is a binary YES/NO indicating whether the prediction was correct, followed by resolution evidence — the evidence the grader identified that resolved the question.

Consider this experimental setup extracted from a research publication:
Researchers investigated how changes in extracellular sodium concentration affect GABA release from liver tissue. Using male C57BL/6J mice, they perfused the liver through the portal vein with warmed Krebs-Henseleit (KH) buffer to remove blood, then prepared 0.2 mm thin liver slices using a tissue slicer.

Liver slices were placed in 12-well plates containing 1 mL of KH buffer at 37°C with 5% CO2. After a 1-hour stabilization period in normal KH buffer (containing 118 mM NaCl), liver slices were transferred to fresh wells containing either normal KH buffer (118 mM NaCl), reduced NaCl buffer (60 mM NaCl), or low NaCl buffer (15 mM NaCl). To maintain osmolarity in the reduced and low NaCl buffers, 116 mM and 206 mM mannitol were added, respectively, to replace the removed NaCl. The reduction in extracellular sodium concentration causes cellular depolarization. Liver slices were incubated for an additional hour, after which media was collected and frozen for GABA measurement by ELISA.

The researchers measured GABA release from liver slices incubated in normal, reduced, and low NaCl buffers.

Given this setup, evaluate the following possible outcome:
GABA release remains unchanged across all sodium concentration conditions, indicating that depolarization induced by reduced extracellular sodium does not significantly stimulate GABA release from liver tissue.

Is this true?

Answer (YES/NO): NO